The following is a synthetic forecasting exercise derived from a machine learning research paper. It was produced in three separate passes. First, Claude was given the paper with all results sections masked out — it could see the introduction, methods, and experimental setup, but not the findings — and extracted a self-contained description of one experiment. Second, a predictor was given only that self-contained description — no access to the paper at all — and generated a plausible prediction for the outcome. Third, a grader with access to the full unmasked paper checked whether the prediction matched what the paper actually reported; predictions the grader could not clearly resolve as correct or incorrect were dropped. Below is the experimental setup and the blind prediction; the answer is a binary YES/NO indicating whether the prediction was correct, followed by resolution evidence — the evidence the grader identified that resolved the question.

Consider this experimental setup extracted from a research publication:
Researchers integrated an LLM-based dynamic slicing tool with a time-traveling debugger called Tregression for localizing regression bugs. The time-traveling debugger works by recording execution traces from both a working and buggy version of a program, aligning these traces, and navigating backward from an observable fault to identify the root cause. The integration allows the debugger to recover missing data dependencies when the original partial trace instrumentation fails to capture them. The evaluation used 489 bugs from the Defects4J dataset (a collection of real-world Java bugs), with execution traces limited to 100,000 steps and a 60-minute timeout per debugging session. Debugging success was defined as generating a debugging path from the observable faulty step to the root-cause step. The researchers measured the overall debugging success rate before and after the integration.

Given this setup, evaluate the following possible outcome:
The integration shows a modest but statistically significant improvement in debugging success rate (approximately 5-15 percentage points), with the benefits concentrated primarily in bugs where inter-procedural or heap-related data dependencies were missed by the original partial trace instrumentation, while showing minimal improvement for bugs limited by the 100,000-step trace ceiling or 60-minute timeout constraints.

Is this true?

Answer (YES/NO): NO